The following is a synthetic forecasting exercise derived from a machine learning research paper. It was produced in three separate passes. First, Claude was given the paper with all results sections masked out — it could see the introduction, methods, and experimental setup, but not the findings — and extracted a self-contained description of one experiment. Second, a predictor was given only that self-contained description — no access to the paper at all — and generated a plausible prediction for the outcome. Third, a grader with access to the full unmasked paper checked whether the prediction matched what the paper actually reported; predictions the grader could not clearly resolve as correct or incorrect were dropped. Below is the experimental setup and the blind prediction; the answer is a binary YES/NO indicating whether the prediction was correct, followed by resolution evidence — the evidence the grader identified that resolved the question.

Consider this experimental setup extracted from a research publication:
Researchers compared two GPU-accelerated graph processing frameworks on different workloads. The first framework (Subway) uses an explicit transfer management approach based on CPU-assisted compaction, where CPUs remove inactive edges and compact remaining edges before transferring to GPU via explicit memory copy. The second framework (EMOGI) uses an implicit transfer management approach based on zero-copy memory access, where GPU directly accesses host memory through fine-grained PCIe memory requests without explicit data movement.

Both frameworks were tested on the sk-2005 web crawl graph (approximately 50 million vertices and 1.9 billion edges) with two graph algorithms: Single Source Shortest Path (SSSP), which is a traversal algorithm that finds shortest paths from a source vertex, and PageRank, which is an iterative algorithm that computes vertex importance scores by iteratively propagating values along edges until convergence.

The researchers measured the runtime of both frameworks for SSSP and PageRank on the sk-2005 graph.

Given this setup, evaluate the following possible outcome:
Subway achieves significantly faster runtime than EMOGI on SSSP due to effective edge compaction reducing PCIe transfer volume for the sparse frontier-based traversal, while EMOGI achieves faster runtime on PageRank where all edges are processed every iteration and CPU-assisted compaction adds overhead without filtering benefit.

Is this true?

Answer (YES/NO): NO